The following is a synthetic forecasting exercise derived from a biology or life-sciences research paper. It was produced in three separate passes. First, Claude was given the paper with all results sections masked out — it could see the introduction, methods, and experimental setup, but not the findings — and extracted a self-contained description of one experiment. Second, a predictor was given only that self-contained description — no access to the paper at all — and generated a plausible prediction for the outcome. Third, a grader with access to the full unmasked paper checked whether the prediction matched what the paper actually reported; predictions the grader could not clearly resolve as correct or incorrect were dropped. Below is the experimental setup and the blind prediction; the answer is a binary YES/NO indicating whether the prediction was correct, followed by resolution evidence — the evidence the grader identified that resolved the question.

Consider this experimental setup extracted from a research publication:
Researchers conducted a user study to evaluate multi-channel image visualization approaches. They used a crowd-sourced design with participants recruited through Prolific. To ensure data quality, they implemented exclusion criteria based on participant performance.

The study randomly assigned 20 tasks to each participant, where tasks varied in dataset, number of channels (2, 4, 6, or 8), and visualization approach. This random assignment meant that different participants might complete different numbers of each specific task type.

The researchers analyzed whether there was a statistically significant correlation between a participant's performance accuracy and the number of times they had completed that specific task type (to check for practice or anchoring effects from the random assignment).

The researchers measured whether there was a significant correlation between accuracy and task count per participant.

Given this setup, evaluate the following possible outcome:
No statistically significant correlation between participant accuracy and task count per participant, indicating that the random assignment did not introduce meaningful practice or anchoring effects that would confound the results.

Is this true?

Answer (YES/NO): YES